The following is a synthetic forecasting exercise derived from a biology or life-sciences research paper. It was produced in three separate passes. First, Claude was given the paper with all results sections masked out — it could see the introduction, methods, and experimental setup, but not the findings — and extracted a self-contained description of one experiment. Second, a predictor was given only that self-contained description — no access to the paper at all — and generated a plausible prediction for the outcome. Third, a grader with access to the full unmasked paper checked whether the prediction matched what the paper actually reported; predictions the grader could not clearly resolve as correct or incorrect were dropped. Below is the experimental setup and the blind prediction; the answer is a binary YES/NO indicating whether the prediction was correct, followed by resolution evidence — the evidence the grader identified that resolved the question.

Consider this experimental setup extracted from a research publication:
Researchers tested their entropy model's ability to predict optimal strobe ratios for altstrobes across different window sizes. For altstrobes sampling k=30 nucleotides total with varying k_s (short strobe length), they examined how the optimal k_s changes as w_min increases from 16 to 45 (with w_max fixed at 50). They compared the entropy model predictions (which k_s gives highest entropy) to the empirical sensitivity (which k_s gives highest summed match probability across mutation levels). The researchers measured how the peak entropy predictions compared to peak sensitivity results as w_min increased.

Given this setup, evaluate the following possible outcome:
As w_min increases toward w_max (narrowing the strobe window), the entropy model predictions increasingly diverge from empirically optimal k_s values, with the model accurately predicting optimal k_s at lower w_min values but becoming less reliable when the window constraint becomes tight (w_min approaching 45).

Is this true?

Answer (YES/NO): NO